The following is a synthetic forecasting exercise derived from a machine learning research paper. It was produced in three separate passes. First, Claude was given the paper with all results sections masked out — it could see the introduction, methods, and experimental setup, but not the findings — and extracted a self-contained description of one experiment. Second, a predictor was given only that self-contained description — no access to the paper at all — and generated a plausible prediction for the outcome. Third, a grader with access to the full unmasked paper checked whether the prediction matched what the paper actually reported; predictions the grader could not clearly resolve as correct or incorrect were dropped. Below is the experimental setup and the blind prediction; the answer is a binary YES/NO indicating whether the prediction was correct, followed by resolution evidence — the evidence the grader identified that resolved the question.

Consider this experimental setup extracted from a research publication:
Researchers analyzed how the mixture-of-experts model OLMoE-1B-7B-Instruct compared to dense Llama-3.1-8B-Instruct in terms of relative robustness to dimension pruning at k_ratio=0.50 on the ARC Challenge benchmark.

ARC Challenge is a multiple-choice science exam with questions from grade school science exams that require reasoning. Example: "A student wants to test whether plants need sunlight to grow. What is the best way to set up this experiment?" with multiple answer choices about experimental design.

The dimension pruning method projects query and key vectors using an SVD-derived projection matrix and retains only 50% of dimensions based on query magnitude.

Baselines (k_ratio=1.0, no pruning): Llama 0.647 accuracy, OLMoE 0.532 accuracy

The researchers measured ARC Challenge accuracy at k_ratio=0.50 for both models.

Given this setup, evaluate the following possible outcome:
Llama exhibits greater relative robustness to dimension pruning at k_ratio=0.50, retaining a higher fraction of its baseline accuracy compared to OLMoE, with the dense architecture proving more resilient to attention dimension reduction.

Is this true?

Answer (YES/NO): NO